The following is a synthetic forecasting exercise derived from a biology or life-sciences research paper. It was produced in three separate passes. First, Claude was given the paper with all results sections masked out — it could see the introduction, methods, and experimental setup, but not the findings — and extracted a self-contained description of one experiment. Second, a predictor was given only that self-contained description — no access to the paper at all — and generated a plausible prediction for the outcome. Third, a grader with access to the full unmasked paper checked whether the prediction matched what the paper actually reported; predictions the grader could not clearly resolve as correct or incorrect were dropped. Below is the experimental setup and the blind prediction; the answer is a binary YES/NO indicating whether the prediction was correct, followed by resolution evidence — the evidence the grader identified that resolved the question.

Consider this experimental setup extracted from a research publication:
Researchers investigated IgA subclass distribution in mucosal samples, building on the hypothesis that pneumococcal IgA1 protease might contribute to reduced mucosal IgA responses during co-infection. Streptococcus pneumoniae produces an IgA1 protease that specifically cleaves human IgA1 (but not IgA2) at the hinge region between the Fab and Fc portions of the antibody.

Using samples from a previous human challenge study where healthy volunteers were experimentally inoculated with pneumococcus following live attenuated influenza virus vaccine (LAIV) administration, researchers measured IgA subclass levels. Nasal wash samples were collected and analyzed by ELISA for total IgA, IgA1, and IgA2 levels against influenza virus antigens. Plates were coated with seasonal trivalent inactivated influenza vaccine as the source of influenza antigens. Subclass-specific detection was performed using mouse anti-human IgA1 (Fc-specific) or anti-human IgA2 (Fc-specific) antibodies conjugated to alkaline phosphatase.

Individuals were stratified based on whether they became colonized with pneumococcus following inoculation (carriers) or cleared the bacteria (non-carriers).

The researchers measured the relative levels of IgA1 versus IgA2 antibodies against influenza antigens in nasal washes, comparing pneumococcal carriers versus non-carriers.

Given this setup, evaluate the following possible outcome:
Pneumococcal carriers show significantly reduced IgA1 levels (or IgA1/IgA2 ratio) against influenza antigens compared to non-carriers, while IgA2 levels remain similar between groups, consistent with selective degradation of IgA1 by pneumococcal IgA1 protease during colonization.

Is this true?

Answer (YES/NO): NO